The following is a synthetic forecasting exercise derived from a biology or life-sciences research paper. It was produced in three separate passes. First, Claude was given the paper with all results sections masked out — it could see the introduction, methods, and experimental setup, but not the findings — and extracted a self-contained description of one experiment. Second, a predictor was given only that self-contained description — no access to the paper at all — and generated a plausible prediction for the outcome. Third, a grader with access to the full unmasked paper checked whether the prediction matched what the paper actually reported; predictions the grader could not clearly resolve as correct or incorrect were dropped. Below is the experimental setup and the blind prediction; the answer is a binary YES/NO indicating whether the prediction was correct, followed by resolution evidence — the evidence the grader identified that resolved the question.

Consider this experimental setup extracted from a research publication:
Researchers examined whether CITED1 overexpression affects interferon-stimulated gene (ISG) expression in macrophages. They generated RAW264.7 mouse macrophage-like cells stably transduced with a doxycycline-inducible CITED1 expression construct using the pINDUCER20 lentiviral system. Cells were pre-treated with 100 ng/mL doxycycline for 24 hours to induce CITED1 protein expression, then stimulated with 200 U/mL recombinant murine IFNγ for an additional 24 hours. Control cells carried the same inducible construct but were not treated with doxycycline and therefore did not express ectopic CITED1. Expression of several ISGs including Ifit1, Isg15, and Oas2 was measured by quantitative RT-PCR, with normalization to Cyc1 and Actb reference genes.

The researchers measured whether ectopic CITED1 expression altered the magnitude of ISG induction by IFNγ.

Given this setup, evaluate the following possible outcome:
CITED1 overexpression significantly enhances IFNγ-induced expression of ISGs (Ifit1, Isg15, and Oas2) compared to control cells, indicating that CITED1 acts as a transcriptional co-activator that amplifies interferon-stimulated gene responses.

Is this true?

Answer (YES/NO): YES